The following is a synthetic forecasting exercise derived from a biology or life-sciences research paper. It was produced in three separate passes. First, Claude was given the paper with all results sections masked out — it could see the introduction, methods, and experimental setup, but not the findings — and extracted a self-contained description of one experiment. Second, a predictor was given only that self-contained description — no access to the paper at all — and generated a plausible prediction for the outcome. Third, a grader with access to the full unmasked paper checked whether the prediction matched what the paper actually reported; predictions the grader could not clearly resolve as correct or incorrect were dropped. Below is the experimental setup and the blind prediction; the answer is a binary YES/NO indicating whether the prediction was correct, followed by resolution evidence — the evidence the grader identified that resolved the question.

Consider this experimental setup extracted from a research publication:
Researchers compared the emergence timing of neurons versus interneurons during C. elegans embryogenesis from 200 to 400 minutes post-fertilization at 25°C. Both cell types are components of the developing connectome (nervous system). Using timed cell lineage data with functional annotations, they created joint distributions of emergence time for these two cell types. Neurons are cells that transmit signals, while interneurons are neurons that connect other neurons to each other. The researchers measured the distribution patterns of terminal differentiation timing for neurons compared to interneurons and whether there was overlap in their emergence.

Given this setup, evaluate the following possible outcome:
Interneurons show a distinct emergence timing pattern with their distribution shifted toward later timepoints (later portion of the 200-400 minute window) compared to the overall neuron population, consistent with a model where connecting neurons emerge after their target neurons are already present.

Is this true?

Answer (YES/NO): YES